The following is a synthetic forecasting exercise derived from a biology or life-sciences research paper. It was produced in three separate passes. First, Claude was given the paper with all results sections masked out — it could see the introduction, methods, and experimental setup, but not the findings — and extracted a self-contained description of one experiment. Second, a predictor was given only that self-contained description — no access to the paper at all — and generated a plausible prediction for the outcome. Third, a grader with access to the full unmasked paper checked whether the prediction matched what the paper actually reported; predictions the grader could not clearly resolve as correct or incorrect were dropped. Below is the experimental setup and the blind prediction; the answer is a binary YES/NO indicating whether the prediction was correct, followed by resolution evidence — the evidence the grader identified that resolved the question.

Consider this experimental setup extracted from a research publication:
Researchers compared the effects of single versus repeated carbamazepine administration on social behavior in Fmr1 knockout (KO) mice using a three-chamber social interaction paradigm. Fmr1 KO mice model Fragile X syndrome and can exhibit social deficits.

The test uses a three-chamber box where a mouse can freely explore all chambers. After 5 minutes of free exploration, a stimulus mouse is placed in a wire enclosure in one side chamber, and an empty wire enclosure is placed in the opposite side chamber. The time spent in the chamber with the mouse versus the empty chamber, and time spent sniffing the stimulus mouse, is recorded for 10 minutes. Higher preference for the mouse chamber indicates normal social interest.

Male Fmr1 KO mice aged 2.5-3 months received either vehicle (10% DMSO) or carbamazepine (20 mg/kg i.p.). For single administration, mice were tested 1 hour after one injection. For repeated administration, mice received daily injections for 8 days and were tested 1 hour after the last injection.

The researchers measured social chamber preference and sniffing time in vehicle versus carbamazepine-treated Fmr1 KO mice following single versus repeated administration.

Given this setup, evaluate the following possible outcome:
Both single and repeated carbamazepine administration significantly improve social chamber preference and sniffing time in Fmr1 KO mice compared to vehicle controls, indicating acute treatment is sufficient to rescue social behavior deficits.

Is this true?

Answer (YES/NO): NO